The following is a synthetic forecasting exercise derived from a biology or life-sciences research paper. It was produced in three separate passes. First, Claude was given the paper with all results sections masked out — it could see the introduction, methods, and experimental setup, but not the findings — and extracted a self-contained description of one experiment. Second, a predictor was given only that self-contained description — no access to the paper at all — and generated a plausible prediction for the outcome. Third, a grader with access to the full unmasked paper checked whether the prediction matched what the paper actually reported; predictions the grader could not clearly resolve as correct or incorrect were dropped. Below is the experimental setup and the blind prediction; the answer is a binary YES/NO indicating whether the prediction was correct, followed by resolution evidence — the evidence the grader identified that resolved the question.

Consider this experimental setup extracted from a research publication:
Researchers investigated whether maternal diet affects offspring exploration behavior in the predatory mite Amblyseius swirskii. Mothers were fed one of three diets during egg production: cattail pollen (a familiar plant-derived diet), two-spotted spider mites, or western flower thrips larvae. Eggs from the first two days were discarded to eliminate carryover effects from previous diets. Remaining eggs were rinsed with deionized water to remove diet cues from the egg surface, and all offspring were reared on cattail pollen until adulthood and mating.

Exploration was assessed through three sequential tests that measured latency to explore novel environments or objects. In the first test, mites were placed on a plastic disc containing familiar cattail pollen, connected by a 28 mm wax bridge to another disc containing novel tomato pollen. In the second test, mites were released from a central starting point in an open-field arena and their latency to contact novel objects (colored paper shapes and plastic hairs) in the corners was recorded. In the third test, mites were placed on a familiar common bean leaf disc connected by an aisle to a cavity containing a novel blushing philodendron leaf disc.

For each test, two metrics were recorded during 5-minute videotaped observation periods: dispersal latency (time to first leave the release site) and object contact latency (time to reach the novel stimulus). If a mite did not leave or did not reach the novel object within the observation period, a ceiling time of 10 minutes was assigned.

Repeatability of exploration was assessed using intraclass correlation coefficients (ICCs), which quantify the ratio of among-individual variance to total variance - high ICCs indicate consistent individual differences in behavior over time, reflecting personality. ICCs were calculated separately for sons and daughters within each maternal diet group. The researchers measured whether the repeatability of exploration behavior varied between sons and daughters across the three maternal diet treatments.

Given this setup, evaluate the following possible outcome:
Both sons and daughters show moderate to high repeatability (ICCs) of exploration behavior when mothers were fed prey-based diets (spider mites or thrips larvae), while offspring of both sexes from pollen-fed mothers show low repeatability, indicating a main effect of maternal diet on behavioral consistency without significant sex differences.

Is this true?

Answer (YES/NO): NO